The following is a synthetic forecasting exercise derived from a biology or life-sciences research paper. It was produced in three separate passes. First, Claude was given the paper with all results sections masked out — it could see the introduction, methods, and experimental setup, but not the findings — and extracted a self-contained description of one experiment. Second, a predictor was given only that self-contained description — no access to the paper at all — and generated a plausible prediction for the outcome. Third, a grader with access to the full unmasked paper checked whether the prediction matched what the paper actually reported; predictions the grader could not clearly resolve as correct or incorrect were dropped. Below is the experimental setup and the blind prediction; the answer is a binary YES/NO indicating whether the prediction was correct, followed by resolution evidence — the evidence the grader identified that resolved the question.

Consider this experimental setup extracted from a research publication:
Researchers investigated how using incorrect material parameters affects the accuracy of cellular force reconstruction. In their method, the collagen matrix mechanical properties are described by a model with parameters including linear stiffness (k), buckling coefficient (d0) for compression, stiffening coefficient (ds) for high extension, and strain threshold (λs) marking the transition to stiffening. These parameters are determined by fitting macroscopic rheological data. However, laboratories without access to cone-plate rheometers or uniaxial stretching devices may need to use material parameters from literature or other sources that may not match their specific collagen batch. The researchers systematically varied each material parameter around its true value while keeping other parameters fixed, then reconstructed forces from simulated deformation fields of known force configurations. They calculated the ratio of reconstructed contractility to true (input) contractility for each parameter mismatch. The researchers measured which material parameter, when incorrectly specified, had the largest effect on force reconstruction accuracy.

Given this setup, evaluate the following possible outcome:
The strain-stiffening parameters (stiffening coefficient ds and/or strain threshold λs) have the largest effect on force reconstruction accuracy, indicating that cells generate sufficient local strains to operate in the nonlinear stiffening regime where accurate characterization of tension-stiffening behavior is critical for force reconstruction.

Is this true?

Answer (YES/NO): NO